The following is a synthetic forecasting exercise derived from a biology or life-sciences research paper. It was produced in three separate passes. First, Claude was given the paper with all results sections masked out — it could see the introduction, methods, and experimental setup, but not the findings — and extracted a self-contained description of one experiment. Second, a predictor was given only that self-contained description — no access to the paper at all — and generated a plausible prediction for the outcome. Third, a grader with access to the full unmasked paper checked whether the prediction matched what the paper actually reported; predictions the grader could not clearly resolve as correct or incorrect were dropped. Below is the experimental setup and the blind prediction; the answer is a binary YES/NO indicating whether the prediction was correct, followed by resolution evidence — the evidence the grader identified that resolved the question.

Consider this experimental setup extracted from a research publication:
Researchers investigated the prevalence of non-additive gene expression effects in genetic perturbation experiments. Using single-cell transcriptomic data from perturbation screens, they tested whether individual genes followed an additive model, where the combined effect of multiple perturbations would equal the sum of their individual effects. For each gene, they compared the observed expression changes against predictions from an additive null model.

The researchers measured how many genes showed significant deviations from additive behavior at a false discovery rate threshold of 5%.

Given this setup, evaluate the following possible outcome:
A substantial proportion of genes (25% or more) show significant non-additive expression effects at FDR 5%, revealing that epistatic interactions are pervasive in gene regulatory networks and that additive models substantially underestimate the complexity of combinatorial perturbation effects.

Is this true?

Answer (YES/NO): YES